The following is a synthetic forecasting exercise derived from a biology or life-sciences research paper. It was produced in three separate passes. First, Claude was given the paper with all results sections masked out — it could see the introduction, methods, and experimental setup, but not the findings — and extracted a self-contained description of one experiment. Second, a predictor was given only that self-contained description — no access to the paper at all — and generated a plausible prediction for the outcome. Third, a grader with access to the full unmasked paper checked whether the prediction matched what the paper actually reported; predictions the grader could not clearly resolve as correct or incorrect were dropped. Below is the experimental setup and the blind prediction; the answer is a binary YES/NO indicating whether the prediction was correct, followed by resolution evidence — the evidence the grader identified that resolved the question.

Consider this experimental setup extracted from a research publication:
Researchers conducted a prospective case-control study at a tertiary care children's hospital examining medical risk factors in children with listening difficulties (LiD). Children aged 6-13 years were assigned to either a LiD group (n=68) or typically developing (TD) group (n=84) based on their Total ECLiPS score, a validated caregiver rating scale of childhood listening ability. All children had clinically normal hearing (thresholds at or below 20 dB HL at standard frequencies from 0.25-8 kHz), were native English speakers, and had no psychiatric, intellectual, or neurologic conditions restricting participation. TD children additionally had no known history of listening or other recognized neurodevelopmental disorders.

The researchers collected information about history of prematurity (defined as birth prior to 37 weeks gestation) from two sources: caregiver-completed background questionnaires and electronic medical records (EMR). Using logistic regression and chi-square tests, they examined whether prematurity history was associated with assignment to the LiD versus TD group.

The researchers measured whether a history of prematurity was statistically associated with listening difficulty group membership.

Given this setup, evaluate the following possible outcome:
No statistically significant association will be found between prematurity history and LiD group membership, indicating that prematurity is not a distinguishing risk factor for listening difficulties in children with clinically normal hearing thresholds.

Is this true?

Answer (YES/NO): NO